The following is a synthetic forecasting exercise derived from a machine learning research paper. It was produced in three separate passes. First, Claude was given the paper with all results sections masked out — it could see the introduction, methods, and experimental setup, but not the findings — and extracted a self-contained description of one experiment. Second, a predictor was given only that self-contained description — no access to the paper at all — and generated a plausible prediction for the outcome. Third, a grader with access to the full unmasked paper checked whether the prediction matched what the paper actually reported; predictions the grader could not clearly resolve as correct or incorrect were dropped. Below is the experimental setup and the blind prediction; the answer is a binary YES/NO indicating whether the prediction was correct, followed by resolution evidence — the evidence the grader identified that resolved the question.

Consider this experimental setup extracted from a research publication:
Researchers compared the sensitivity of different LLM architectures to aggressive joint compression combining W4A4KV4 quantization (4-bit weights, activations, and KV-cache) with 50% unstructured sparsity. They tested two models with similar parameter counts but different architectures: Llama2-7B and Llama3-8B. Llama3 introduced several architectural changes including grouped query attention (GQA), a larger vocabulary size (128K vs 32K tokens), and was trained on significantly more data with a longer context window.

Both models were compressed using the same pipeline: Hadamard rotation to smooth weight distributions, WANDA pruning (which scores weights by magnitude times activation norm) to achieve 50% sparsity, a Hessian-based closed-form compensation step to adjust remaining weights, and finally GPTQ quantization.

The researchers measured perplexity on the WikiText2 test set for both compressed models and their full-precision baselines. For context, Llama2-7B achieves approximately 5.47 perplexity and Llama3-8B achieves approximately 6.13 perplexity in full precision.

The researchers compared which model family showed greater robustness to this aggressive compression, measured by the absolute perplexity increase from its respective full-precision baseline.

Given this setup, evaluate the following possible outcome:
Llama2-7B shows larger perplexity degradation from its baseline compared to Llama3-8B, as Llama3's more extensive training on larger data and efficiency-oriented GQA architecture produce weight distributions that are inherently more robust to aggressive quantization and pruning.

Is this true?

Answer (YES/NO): NO